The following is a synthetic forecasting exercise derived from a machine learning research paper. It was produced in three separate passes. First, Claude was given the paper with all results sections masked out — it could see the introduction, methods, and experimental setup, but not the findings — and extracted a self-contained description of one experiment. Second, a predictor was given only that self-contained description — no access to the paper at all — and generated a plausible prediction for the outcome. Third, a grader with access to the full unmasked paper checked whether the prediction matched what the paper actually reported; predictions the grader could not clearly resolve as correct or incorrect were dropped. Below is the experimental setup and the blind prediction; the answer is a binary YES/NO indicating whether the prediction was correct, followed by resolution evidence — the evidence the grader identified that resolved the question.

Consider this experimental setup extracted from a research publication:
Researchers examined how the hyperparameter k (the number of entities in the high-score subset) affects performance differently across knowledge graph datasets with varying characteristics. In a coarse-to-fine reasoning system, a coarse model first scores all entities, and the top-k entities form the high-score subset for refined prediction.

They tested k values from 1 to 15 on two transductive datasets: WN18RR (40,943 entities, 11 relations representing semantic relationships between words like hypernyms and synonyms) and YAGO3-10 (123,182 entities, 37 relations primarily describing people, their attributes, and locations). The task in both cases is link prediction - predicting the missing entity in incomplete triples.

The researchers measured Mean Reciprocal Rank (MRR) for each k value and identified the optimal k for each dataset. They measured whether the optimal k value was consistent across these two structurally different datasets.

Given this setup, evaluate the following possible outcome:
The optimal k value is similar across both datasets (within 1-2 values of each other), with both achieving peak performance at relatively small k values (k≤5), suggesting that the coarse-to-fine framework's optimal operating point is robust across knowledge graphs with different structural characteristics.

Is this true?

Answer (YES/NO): NO